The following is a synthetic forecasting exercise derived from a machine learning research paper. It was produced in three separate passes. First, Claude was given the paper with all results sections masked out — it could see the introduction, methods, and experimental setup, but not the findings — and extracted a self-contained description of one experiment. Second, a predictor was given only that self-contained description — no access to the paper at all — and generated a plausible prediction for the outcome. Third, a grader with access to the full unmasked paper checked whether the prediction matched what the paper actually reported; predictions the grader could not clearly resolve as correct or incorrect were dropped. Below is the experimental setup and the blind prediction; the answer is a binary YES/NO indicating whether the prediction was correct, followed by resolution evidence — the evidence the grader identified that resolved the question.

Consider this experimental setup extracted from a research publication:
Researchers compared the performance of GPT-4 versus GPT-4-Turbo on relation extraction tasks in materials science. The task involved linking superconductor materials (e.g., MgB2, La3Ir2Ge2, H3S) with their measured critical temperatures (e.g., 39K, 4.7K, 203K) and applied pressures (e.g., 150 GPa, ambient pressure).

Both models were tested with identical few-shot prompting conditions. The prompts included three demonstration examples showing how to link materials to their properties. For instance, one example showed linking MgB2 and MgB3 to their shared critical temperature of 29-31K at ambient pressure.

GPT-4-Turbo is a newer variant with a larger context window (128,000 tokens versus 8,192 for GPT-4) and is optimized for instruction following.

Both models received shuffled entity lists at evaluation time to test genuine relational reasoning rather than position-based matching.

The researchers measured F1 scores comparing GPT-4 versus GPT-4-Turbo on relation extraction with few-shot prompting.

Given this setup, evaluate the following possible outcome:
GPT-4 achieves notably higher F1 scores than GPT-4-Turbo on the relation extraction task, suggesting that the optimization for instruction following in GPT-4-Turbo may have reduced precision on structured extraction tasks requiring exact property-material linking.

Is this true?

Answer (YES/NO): NO